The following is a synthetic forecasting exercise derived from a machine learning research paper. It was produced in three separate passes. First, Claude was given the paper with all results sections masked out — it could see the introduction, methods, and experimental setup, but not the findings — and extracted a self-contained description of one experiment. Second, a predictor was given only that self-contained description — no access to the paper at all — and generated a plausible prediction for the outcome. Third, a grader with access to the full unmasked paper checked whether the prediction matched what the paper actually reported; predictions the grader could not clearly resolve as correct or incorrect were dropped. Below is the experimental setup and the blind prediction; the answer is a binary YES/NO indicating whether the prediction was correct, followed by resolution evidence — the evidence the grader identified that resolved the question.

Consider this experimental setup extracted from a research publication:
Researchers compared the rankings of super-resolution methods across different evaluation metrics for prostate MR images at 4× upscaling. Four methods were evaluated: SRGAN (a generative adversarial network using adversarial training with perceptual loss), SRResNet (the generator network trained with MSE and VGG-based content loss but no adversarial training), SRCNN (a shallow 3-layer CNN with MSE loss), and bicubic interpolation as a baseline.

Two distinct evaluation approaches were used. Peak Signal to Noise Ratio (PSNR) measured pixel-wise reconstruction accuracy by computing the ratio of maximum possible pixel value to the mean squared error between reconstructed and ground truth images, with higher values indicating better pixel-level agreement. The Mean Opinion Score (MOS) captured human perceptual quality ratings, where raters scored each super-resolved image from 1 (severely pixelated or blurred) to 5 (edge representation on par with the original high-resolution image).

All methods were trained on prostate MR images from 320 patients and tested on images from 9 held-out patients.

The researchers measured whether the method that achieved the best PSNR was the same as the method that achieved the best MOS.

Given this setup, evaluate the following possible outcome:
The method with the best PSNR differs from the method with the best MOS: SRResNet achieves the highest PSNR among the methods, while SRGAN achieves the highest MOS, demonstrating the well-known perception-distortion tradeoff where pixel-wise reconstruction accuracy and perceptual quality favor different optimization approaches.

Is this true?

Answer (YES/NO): NO